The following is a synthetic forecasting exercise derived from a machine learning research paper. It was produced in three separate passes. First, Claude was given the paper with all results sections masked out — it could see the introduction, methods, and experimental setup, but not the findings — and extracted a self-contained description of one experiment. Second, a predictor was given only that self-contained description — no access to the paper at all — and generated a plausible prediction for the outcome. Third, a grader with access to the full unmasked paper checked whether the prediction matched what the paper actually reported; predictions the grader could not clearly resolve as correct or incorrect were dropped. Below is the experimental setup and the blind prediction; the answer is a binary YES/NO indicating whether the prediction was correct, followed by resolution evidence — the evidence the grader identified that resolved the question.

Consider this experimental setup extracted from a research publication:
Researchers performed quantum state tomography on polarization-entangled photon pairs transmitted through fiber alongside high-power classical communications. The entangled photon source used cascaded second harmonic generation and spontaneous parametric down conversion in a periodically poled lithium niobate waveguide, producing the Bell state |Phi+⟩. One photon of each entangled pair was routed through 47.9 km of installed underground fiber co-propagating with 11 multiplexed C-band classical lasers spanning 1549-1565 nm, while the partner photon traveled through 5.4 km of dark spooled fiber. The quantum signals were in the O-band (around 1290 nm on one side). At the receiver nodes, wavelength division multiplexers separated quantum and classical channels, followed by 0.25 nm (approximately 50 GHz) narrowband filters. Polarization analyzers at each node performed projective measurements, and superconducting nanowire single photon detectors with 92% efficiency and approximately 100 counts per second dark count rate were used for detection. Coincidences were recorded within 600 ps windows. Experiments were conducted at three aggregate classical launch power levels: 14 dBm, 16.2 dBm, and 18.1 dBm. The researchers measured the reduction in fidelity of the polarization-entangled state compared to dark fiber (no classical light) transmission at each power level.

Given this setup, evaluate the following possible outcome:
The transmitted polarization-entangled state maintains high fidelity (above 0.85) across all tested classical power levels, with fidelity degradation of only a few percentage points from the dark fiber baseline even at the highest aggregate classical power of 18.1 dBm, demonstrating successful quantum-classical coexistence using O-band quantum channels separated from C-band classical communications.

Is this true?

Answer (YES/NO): YES